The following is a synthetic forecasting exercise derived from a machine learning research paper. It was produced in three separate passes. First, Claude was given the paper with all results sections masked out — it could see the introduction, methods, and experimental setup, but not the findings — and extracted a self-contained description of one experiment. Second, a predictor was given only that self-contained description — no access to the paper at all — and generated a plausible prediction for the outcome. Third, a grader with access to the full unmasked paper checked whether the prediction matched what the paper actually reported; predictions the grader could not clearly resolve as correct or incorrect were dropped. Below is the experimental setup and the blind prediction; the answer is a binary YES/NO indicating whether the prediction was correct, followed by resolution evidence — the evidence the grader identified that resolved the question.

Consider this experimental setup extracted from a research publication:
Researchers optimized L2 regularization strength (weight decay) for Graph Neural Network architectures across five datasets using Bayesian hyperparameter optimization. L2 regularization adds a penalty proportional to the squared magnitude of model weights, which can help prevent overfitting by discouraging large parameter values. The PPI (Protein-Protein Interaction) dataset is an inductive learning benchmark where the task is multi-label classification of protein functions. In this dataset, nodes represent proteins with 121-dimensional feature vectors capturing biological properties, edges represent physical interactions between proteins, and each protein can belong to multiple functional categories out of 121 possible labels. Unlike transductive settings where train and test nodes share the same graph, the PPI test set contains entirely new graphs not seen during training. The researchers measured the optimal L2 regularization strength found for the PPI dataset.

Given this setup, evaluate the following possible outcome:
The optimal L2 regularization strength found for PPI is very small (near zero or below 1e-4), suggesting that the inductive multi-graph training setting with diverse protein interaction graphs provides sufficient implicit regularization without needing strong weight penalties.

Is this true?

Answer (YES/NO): YES